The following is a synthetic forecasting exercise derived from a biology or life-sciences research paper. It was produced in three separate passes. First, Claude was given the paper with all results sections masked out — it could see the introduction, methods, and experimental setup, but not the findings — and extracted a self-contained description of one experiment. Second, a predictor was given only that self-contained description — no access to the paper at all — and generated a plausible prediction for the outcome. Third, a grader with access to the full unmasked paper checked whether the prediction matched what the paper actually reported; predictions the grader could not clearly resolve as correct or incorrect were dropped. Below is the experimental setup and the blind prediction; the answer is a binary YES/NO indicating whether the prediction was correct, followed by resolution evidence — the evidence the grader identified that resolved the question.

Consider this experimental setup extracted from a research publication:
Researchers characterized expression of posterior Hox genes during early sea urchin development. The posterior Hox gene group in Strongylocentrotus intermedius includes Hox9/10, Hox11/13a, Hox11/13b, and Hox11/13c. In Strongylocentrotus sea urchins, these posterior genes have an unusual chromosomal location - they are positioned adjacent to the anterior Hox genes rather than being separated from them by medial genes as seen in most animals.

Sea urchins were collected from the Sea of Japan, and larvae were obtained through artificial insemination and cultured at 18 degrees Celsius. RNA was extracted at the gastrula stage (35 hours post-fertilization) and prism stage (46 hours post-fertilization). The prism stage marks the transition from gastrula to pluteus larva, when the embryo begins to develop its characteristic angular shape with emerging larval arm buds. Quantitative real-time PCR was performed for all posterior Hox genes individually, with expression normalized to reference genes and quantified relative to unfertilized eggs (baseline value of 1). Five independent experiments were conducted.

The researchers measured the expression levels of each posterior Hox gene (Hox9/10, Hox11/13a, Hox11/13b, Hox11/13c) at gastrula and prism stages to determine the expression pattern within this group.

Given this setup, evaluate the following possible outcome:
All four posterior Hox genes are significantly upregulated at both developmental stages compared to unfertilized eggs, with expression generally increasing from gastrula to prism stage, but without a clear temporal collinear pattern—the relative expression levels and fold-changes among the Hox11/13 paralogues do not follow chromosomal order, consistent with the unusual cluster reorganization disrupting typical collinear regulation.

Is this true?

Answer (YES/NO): NO